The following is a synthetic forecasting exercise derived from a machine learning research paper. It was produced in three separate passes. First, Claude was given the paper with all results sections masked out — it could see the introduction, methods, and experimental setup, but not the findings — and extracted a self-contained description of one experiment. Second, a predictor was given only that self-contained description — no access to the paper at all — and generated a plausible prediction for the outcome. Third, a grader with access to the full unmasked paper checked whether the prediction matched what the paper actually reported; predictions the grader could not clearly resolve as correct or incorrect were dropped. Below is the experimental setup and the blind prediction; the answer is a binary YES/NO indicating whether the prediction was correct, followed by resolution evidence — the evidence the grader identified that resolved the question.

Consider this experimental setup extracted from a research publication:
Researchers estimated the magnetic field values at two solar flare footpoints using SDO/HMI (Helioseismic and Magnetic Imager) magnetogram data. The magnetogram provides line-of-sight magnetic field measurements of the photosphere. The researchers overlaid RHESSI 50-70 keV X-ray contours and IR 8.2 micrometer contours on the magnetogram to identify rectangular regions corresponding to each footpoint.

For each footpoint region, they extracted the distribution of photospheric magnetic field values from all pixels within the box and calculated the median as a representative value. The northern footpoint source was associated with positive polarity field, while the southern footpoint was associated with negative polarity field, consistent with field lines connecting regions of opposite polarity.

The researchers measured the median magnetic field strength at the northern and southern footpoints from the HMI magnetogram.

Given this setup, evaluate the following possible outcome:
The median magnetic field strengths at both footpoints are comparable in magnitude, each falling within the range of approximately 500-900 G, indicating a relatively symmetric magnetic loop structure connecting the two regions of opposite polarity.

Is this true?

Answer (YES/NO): NO